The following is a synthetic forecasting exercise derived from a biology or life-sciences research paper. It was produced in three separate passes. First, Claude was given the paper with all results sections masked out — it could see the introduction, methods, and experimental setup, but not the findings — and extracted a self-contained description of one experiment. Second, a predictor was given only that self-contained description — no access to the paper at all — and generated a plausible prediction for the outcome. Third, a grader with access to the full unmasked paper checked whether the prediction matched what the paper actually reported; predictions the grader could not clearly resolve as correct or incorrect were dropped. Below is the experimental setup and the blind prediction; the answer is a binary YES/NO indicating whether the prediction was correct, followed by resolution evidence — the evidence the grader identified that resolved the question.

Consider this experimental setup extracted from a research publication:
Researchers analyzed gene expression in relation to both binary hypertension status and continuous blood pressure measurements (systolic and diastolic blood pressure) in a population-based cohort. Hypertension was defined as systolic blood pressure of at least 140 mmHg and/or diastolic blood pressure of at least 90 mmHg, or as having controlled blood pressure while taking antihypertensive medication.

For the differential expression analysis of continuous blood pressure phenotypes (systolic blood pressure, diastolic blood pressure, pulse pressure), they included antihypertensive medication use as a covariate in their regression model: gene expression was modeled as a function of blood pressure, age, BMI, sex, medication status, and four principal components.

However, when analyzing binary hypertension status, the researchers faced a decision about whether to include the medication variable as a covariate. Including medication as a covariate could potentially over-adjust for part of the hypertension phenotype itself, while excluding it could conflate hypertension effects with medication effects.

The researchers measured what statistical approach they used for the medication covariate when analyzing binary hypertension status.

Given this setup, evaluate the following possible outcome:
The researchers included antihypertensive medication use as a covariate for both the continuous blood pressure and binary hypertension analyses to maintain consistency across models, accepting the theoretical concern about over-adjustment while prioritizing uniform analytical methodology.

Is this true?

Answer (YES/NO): NO